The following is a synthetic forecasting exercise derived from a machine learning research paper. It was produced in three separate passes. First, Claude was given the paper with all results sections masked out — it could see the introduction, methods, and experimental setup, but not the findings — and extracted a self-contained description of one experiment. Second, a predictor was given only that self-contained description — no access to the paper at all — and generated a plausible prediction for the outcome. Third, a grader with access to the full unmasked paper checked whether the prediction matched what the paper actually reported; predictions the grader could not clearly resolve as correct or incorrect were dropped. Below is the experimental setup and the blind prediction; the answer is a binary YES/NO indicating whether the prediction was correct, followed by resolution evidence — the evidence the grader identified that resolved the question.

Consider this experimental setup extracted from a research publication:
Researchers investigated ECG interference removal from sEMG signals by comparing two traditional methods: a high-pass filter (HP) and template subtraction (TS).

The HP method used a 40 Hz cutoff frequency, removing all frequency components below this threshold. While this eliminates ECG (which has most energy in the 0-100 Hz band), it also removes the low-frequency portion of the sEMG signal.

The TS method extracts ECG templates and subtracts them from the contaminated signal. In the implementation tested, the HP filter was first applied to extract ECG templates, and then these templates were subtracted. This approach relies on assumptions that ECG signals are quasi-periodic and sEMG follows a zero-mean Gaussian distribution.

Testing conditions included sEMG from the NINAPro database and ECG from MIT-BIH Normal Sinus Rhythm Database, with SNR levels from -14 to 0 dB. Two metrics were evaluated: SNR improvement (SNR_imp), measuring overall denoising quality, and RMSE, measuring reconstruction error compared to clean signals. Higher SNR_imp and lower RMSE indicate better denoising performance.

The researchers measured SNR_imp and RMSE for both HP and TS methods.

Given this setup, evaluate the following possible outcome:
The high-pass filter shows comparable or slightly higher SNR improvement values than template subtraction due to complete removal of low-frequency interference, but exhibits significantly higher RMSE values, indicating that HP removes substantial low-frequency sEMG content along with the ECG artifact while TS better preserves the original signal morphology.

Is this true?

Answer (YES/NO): NO